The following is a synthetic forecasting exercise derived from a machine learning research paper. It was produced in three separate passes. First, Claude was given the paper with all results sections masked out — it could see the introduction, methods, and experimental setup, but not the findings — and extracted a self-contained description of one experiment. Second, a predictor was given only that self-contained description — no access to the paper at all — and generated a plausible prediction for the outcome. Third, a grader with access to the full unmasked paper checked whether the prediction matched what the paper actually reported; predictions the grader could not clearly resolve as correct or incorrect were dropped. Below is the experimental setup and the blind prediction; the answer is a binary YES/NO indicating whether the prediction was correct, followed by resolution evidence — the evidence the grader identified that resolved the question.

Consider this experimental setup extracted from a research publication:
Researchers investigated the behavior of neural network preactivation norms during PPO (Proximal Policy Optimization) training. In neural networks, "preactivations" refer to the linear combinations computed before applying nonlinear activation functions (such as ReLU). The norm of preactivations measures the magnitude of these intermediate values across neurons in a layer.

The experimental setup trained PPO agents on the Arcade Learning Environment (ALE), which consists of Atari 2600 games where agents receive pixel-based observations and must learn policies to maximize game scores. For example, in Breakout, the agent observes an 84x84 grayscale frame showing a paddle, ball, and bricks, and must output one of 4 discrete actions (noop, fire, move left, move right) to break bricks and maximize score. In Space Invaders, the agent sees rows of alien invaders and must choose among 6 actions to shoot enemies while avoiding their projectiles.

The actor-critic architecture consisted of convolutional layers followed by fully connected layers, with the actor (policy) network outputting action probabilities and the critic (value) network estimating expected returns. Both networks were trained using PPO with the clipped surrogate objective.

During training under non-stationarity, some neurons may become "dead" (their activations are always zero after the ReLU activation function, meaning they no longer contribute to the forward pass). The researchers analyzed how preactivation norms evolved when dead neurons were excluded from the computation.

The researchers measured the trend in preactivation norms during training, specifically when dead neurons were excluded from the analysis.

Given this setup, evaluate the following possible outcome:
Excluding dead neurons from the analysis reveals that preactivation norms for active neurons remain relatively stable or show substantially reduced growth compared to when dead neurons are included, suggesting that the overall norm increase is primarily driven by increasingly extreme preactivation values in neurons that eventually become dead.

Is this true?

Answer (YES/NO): YES